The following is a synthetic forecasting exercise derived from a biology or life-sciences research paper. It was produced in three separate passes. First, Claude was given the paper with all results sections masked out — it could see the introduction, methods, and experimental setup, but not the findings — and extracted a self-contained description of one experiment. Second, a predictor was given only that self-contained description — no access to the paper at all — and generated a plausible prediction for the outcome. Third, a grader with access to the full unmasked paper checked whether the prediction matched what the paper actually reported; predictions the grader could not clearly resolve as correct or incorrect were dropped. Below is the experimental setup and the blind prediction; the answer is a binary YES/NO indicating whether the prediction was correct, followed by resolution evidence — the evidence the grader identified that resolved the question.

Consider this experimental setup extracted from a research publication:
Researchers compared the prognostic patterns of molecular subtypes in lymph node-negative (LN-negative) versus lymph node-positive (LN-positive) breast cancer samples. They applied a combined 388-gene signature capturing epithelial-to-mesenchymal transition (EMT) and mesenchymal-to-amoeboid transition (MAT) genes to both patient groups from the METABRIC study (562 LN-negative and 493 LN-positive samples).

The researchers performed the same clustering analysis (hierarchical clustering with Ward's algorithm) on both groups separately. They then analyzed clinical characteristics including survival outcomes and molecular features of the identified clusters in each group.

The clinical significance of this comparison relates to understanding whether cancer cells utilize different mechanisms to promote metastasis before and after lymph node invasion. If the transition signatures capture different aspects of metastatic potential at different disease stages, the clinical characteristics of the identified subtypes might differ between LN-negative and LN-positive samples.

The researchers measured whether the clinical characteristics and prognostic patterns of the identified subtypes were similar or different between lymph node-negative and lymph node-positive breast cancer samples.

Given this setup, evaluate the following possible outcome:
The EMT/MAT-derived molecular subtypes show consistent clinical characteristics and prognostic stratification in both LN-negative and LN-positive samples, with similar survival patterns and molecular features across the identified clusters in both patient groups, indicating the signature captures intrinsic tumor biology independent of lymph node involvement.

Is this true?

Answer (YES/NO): NO